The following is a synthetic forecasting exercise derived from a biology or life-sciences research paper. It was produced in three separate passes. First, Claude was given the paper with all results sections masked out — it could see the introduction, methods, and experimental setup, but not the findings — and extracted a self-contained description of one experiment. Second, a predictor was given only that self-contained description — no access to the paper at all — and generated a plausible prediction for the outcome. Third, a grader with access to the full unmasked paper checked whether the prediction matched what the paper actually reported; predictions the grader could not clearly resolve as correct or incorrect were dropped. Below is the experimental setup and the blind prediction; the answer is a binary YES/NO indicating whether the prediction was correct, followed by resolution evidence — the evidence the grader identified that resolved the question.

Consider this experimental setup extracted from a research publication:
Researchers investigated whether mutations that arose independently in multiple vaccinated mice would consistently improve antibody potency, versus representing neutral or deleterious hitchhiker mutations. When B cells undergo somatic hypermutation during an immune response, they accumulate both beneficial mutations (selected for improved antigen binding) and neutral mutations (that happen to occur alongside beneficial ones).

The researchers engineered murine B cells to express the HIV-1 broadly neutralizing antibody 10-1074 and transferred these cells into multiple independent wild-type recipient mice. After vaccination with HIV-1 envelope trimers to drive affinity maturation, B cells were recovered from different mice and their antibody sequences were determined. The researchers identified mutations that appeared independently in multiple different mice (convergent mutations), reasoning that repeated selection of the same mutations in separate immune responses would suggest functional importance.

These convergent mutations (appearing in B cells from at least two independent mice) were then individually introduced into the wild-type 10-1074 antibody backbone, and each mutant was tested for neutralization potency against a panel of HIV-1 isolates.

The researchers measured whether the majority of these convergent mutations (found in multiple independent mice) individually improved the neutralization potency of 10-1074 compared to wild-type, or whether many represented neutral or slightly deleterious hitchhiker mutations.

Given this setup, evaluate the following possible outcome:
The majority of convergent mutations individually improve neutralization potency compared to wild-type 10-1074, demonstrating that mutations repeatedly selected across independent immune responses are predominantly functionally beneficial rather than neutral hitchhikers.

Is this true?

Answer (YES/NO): YES